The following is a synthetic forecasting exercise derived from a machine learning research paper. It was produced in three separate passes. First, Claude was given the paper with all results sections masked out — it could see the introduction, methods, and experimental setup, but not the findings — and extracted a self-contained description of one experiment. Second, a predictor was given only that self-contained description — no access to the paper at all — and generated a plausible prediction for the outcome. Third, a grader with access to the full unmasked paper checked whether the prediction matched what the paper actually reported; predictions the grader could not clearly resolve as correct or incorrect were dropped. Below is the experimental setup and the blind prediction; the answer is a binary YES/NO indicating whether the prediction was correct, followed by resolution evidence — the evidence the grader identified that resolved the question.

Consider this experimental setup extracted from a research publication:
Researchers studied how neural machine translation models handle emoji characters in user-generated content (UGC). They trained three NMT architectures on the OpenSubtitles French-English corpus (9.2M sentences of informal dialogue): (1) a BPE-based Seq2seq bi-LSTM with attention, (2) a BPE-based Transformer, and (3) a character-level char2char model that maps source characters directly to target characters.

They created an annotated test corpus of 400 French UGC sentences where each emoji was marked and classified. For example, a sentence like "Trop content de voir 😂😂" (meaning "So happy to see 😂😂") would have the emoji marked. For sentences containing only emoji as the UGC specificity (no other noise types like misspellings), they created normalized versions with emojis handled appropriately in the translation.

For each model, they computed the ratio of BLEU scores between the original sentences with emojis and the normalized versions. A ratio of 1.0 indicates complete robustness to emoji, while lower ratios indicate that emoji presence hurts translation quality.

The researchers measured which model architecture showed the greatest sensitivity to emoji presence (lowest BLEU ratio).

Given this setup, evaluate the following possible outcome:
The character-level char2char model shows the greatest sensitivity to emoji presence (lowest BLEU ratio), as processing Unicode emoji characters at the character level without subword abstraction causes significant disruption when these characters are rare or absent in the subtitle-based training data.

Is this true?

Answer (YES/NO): NO